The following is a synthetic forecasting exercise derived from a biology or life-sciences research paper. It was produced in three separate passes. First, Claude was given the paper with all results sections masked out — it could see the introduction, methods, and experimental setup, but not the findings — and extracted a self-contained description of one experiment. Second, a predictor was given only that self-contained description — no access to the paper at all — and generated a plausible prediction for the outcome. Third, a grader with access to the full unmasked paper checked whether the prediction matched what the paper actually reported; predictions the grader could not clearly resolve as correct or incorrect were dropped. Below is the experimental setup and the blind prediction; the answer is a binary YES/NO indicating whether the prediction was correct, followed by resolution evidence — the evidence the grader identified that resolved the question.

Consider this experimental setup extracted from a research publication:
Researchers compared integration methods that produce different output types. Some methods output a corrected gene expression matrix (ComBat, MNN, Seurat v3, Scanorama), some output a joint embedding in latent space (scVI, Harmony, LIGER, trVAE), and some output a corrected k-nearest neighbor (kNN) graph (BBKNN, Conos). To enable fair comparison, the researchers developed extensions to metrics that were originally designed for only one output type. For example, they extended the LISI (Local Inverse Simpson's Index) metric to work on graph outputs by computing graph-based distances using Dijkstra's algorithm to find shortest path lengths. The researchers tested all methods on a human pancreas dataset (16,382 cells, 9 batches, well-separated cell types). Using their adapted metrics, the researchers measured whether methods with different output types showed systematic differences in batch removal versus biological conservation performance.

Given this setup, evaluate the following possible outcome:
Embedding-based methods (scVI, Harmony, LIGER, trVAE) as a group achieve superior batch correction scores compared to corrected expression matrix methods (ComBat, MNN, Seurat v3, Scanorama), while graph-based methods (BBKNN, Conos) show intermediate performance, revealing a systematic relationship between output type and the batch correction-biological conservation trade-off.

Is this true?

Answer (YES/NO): NO